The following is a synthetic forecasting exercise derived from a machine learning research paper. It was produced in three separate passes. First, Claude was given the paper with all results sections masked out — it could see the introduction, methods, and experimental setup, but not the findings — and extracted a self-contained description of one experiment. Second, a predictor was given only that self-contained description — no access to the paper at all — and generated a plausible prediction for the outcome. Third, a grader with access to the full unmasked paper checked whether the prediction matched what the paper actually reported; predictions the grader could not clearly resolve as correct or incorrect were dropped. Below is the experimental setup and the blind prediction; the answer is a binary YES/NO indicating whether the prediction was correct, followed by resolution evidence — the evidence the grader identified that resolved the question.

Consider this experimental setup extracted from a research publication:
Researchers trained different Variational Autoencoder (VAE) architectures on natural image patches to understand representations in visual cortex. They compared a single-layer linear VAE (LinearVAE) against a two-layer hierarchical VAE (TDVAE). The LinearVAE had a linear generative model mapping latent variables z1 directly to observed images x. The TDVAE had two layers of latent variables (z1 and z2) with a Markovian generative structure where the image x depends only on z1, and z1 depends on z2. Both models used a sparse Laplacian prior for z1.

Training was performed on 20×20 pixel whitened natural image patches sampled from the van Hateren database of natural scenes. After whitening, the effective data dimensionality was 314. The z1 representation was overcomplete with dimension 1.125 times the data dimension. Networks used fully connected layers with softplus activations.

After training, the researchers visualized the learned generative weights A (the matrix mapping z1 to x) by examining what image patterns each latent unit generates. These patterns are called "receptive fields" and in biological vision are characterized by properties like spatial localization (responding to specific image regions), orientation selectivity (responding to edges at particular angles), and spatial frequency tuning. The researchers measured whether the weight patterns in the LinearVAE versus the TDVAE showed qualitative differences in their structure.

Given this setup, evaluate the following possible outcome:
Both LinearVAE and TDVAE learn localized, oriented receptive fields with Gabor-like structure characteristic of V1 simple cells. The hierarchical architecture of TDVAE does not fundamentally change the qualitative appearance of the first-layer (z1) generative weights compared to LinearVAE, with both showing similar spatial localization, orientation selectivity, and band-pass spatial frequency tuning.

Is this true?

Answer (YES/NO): YES